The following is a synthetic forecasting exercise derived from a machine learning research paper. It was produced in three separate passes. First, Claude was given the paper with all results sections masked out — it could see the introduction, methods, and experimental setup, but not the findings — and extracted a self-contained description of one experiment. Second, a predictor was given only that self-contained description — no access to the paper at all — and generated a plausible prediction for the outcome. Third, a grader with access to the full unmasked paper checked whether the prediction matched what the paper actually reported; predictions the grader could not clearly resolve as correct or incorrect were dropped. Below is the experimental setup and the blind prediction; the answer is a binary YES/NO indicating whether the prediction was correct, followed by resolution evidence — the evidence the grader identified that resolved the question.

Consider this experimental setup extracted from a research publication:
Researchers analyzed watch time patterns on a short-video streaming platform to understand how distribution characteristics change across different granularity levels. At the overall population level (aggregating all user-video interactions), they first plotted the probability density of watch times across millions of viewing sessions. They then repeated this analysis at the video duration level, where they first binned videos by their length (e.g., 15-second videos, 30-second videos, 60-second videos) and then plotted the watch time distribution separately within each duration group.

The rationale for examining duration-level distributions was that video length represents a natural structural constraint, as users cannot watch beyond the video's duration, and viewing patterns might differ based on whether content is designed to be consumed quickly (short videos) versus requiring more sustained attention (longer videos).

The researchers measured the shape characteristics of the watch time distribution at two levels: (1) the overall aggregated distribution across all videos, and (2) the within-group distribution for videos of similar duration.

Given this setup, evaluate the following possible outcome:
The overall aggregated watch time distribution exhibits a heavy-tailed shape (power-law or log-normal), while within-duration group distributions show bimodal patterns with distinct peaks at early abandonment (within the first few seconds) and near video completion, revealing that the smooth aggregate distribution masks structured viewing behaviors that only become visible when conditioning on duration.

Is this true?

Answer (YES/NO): NO